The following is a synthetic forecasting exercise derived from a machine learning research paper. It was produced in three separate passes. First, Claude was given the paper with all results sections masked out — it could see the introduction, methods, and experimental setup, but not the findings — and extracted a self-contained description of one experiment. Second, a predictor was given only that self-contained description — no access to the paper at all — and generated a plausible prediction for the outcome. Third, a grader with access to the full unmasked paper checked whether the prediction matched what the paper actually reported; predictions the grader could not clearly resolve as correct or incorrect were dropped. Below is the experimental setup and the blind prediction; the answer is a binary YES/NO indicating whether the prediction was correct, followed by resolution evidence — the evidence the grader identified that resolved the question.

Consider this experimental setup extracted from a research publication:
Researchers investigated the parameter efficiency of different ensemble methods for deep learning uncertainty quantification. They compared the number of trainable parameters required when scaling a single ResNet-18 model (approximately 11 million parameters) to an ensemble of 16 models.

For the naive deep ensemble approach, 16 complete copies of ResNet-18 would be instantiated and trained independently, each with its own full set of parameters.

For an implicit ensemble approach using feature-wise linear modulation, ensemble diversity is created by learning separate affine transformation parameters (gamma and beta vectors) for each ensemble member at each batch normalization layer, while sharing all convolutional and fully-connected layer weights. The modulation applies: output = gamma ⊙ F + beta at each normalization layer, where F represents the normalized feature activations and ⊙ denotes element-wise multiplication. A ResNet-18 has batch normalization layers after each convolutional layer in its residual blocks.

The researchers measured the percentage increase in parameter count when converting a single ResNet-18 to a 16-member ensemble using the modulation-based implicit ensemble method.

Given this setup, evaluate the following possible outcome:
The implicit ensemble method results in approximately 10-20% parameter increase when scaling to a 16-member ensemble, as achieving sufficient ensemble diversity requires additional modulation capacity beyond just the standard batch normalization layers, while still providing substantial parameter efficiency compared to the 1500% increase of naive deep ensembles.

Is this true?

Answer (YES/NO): NO